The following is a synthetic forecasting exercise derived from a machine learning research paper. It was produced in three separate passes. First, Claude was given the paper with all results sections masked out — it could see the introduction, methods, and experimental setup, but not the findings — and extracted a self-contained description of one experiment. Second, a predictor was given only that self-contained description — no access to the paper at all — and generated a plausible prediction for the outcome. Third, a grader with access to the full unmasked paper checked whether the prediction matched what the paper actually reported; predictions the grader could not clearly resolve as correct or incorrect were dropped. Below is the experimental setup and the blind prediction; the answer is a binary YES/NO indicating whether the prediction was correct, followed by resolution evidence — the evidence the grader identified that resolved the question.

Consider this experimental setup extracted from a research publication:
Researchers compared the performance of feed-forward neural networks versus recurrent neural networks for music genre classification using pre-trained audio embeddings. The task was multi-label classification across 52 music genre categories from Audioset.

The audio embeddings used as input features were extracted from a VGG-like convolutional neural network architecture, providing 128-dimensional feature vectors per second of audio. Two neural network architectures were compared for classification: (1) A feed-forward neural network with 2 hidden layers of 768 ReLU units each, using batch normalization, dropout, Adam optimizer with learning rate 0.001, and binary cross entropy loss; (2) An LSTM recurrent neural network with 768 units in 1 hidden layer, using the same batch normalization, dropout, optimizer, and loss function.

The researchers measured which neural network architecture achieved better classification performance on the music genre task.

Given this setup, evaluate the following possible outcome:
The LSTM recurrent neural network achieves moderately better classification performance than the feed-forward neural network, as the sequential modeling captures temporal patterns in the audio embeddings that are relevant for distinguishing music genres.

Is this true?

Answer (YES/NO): NO